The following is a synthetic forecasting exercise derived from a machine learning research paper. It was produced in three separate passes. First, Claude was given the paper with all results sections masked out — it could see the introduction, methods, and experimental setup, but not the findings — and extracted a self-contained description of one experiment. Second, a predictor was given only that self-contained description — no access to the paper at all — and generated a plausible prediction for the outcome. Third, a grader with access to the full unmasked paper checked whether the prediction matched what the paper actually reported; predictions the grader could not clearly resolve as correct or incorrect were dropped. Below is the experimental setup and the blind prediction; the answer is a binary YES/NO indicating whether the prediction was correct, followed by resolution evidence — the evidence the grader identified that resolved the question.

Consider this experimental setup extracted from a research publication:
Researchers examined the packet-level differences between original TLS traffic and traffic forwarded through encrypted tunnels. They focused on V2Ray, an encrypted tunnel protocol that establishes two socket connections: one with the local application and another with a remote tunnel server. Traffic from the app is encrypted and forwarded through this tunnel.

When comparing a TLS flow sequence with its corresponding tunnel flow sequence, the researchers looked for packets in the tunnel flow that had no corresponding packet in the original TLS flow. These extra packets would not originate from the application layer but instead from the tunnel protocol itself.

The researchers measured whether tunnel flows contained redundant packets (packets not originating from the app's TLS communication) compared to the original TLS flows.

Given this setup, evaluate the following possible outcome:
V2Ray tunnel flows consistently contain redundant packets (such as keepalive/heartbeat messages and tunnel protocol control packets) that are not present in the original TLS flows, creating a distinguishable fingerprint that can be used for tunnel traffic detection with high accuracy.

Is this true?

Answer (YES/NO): NO